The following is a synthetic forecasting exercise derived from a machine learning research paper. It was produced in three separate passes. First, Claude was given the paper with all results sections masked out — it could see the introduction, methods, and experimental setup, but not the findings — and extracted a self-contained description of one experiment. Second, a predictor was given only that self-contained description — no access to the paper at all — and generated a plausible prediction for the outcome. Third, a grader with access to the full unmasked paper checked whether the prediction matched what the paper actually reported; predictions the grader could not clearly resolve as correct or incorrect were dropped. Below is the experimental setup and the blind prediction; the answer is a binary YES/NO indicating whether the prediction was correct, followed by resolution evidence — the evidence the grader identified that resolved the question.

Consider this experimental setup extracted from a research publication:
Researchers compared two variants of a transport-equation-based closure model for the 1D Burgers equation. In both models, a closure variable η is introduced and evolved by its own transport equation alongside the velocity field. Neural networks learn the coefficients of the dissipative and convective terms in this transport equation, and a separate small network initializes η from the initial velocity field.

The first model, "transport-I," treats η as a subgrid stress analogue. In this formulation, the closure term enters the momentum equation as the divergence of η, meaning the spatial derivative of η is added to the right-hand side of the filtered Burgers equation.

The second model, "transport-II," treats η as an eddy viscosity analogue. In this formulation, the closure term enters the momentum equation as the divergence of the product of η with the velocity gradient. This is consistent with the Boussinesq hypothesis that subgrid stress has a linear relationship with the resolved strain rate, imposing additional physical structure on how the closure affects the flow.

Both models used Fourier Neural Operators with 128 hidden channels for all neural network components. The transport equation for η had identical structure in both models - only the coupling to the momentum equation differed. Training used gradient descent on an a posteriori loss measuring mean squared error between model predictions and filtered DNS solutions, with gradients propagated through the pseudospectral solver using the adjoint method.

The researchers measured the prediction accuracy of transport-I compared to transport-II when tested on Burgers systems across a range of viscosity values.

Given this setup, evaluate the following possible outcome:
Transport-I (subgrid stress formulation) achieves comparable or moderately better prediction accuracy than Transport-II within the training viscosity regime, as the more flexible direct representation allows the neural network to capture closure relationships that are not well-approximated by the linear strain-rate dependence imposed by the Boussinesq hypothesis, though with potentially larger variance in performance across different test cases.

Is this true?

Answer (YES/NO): NO